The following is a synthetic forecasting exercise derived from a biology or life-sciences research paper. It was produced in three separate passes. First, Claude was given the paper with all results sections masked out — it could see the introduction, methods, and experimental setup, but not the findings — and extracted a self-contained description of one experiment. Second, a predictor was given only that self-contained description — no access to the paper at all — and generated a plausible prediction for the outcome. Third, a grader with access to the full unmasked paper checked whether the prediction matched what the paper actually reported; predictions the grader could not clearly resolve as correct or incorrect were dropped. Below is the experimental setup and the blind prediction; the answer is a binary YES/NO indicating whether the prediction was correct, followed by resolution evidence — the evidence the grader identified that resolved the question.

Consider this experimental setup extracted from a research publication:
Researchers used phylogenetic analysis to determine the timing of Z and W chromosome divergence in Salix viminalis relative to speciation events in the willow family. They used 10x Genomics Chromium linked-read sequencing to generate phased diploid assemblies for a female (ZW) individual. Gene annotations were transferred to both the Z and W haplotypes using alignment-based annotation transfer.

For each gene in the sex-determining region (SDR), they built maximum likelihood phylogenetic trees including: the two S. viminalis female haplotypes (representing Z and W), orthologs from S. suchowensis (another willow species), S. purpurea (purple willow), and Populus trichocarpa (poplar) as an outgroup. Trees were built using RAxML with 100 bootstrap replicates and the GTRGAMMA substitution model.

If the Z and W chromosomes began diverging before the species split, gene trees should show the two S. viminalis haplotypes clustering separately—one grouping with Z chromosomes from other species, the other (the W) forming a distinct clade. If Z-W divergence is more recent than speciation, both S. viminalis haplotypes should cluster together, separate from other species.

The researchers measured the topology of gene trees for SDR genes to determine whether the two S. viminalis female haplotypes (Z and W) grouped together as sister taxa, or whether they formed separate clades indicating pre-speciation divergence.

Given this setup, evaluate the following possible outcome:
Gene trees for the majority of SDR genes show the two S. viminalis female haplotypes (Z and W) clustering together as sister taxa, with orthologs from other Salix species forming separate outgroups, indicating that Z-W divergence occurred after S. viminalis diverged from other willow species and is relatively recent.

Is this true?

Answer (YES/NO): NO